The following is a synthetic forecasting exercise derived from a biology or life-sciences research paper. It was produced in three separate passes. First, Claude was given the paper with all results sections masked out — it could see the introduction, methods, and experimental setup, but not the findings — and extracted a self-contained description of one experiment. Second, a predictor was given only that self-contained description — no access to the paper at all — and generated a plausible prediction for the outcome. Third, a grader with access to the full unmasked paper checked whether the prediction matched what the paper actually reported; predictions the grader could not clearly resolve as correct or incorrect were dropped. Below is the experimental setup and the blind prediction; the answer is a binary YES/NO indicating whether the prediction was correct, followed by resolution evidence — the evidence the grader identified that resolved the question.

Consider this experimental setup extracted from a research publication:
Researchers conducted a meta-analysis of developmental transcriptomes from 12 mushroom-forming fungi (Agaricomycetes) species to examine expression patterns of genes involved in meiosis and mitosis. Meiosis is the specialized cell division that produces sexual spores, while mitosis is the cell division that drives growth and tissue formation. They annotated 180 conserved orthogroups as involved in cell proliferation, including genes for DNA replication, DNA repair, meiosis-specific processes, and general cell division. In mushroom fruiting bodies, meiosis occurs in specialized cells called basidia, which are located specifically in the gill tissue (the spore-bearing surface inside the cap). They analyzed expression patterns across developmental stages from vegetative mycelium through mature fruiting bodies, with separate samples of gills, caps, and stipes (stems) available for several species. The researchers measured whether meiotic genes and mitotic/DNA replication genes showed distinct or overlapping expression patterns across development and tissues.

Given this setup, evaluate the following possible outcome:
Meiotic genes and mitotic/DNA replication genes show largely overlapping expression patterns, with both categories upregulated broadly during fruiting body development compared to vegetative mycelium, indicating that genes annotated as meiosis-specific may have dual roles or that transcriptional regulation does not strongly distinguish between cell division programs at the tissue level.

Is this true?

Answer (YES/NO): NO